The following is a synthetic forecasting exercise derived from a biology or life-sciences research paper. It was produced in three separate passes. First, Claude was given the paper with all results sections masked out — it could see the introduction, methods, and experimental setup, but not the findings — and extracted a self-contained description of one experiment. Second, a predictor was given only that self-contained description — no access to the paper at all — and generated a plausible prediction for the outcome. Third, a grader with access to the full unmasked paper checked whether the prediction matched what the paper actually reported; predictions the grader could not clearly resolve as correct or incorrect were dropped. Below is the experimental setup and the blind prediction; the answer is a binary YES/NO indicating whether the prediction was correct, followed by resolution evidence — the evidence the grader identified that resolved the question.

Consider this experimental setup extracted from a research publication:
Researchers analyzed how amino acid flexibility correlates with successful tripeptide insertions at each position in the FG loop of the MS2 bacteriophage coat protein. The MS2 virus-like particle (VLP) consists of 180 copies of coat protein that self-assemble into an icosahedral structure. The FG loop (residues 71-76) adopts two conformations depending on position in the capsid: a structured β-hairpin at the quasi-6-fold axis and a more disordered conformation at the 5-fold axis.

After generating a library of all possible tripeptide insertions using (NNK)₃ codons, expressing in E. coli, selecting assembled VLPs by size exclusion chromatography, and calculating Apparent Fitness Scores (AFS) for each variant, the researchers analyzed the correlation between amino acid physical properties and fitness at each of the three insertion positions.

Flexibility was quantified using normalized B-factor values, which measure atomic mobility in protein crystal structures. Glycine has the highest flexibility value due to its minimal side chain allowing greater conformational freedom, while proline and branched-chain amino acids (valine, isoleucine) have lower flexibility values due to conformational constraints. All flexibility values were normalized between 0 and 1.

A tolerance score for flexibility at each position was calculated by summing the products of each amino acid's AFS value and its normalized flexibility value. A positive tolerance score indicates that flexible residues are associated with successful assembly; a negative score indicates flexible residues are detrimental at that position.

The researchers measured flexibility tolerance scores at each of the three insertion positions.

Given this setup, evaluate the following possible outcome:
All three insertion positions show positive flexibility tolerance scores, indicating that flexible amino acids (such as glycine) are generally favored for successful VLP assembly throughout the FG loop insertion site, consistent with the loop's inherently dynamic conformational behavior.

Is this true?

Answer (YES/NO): YES